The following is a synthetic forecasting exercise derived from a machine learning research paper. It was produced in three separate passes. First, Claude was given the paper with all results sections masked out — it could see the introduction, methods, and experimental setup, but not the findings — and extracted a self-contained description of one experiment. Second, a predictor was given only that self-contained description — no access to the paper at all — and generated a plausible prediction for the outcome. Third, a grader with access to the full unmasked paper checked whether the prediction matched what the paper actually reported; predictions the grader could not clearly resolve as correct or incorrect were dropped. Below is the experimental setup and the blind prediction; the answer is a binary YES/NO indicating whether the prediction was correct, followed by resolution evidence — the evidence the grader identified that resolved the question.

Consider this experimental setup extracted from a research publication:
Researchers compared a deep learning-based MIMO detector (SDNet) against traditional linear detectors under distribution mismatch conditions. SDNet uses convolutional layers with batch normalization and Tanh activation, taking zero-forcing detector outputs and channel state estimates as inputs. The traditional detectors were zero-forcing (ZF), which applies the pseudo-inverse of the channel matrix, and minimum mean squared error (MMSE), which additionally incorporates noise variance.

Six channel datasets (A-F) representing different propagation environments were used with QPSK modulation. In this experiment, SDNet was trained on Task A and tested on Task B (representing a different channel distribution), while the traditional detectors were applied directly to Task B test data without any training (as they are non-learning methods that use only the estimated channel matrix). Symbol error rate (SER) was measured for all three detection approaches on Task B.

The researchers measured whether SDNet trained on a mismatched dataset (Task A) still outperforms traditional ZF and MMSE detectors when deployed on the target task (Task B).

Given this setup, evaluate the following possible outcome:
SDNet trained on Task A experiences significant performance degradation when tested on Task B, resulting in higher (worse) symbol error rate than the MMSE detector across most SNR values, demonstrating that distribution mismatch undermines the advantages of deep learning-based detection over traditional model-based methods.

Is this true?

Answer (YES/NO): NO